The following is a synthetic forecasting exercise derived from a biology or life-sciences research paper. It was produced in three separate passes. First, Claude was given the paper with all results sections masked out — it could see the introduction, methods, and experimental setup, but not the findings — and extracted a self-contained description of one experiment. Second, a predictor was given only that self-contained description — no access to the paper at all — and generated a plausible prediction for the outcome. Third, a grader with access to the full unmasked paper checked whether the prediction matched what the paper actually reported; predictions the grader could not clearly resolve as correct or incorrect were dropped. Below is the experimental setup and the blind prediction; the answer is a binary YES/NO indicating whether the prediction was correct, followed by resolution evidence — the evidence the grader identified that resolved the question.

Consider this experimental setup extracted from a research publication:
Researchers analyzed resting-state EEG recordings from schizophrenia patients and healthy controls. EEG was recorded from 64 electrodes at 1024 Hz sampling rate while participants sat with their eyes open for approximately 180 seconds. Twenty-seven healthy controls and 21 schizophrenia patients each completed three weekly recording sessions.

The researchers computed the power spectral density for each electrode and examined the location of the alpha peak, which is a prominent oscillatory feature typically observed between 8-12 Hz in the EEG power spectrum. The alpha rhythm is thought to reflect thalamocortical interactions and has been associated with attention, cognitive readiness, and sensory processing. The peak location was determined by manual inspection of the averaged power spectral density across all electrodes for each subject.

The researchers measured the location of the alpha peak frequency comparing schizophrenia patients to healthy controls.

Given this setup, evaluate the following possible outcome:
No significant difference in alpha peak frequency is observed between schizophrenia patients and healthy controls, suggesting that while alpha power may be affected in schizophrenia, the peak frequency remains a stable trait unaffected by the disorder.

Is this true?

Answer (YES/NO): NO